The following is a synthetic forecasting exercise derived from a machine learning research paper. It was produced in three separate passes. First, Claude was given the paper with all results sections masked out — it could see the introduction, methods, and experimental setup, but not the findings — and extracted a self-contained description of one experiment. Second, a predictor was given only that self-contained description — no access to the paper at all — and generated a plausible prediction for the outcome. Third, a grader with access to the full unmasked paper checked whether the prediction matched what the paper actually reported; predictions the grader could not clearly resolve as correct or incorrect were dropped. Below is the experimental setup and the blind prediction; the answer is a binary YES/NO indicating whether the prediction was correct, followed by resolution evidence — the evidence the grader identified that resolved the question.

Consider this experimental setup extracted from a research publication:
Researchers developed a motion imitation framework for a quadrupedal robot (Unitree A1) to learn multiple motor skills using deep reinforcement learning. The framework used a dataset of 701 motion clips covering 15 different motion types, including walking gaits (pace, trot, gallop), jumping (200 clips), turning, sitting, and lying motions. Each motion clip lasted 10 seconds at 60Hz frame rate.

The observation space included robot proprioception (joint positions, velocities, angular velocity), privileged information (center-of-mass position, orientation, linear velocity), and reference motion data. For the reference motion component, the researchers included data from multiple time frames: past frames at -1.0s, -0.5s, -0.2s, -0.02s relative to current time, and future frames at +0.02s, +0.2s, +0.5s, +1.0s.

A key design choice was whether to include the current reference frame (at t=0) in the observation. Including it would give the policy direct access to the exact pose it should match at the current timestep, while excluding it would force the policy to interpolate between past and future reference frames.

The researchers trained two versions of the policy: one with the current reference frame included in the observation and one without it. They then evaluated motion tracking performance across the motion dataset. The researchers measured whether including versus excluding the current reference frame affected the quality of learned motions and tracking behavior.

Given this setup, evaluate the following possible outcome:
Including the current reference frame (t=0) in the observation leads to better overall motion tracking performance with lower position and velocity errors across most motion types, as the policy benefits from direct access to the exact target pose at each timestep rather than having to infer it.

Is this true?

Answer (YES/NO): NO